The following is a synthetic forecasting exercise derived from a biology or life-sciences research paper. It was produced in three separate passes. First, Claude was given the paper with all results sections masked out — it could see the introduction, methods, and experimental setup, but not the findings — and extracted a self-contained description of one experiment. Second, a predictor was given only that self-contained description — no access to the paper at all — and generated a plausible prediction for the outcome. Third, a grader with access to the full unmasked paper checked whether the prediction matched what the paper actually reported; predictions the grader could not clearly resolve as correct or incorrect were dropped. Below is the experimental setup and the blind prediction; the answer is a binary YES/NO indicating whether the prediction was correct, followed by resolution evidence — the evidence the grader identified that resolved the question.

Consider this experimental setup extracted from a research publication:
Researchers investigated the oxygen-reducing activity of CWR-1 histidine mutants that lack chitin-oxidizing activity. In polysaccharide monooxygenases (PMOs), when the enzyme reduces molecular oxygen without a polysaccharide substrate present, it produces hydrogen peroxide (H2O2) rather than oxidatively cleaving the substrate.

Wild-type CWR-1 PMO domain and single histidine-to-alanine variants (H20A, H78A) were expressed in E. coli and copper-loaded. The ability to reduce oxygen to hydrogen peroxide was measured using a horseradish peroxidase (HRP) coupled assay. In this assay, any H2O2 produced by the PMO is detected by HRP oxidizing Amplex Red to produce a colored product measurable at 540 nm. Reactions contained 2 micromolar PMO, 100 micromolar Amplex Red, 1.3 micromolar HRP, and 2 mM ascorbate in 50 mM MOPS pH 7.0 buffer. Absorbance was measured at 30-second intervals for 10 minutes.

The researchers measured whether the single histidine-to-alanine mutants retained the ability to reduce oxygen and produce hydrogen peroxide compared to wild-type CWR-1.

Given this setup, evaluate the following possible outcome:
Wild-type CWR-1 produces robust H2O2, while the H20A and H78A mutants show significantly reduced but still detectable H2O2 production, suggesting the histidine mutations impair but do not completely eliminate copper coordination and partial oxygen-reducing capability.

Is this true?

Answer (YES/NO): NO